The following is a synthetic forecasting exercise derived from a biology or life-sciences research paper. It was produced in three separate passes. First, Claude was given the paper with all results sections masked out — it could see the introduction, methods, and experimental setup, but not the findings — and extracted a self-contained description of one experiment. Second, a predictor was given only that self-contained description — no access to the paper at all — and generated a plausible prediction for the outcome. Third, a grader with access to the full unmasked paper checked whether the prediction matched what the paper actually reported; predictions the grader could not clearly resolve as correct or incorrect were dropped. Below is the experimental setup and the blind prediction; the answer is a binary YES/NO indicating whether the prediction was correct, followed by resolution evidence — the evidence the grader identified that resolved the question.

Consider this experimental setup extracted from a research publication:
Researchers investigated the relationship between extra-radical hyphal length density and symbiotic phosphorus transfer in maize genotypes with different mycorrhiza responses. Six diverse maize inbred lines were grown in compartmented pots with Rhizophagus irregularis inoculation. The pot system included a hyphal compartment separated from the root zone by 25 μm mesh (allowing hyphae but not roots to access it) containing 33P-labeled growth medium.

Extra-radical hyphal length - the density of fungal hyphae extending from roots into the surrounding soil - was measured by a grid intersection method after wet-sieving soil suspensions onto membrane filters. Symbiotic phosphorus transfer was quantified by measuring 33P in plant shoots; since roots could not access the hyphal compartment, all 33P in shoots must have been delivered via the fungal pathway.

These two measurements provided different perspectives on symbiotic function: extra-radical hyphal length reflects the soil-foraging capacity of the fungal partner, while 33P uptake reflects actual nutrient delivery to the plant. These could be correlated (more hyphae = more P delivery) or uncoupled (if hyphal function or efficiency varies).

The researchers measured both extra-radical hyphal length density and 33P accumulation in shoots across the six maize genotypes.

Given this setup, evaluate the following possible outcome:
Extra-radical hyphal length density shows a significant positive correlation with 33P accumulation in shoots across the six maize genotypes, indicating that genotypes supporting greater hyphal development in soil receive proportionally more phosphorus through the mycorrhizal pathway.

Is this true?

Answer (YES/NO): YES